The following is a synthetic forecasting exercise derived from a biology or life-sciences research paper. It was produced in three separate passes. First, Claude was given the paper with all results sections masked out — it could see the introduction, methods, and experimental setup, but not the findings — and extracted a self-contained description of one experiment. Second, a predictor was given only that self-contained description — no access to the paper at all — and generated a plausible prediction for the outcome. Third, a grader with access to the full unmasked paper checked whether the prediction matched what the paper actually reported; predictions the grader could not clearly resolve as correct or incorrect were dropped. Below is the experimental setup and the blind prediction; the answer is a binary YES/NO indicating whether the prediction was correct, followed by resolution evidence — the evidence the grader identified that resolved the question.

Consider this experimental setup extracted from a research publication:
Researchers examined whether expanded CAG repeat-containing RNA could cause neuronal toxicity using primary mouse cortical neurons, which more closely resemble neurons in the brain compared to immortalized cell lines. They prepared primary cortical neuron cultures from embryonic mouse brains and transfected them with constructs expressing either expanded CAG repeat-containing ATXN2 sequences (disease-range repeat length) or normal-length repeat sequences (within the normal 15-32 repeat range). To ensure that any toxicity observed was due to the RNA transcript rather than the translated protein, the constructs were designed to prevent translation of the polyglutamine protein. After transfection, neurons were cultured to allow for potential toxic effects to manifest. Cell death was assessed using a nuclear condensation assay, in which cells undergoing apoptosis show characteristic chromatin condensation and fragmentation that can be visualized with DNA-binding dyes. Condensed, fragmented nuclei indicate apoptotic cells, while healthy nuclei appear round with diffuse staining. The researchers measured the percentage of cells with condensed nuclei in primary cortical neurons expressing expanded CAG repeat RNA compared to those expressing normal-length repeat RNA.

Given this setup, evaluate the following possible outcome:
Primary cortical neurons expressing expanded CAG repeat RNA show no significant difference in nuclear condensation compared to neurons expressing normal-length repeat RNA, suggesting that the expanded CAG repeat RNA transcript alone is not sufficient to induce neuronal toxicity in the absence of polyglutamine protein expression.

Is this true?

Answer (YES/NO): NO